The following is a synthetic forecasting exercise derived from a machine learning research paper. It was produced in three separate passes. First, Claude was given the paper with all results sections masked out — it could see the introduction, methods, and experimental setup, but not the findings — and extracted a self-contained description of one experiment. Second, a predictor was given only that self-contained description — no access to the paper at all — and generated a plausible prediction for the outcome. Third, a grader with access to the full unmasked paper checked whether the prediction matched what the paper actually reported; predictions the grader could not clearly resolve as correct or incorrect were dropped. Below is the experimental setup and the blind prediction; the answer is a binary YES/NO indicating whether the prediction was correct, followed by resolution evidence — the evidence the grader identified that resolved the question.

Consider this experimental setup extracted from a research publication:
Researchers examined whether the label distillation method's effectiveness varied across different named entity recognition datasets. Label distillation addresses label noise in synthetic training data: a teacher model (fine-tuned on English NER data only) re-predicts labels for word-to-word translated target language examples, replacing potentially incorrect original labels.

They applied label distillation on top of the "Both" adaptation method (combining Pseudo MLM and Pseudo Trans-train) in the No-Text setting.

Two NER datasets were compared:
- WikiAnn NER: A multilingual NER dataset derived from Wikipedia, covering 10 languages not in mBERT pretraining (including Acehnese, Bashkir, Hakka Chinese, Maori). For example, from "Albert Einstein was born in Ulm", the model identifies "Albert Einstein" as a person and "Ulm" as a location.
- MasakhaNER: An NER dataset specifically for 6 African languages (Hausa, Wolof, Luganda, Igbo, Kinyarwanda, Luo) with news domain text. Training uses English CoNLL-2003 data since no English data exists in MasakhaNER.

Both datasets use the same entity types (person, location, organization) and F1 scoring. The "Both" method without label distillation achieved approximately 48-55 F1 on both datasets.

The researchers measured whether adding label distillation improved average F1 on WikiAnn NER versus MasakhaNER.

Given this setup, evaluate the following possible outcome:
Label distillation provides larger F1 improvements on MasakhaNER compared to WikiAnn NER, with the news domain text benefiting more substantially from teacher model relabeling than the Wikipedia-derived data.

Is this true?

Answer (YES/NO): NO